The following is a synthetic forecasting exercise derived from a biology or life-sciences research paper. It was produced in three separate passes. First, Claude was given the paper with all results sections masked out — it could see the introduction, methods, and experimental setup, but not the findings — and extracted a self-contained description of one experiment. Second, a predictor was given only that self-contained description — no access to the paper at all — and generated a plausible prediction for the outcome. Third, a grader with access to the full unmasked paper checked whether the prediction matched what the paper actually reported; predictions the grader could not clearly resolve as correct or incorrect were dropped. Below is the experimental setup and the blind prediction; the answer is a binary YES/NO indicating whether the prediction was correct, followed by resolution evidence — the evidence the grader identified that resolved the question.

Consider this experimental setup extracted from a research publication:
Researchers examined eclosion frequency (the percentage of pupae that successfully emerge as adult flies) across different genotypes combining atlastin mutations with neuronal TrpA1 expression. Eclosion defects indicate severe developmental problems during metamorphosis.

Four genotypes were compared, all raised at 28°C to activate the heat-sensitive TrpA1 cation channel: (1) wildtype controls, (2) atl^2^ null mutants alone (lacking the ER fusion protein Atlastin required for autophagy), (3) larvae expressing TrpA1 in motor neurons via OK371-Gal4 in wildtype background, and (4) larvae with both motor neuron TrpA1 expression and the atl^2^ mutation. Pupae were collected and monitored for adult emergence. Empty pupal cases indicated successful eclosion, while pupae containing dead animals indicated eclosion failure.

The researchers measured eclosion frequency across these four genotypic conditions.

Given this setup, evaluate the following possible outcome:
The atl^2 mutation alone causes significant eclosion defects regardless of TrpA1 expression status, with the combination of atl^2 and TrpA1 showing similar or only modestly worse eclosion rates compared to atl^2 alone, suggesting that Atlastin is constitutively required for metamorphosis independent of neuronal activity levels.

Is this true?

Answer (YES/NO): NO